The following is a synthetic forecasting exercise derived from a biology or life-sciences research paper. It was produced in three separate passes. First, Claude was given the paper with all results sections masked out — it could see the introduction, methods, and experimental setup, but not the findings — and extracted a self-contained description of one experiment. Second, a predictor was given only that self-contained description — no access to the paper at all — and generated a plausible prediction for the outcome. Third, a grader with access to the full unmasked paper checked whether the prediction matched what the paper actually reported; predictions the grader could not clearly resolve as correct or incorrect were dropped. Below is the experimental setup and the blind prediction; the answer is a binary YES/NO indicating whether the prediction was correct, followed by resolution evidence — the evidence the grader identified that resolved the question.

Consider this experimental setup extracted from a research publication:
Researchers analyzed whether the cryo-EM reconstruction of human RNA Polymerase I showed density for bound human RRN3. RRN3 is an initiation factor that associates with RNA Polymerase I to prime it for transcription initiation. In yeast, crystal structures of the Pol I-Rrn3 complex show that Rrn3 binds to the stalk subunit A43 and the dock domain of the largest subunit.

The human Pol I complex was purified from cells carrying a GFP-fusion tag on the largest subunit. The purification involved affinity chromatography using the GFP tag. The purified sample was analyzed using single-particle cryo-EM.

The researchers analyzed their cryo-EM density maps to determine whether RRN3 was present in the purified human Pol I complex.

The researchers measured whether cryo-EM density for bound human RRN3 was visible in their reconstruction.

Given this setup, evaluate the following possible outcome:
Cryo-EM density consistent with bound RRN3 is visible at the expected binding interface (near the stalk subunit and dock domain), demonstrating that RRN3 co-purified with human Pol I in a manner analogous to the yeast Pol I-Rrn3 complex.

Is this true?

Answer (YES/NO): NO